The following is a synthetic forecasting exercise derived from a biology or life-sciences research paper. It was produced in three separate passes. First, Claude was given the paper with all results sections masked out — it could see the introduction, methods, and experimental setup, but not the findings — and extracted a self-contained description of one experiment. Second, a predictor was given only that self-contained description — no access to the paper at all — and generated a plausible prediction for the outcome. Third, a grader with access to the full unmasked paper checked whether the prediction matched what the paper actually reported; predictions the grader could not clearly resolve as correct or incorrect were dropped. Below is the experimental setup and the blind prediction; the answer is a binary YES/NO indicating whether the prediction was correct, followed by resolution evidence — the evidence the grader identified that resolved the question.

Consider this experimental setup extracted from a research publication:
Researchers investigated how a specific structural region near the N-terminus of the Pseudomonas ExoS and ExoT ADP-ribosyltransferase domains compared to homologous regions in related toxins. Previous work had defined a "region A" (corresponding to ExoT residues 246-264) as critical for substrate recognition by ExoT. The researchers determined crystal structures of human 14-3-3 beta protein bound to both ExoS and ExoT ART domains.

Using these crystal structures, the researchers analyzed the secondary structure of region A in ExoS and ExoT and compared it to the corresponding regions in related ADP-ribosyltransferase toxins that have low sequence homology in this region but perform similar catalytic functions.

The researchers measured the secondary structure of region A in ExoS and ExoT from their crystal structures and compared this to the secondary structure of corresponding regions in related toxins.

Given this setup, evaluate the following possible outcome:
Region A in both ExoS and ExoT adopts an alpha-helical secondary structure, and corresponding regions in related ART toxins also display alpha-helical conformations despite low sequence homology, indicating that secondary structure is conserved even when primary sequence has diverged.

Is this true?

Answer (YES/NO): NO